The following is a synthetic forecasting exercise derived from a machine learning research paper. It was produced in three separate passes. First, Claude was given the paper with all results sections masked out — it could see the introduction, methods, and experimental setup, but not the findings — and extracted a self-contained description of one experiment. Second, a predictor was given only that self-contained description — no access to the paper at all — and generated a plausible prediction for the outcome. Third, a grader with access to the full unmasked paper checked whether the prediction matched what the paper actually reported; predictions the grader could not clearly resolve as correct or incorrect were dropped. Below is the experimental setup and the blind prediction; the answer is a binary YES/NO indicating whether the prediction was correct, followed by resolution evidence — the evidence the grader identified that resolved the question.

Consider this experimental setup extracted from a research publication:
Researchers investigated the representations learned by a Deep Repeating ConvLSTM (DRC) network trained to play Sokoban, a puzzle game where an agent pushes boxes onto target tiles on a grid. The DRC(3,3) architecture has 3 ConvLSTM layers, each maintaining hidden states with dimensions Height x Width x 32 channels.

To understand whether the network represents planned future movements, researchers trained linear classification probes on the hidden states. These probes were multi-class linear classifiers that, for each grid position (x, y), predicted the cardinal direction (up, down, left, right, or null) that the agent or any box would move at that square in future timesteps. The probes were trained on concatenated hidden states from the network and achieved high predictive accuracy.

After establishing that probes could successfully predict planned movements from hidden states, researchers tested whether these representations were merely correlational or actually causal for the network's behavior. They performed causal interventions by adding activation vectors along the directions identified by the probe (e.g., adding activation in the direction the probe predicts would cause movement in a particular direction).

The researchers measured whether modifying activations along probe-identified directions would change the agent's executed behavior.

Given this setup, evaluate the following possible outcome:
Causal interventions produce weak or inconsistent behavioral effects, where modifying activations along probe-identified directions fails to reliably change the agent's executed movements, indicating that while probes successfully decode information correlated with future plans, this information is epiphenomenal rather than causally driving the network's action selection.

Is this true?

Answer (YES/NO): NO